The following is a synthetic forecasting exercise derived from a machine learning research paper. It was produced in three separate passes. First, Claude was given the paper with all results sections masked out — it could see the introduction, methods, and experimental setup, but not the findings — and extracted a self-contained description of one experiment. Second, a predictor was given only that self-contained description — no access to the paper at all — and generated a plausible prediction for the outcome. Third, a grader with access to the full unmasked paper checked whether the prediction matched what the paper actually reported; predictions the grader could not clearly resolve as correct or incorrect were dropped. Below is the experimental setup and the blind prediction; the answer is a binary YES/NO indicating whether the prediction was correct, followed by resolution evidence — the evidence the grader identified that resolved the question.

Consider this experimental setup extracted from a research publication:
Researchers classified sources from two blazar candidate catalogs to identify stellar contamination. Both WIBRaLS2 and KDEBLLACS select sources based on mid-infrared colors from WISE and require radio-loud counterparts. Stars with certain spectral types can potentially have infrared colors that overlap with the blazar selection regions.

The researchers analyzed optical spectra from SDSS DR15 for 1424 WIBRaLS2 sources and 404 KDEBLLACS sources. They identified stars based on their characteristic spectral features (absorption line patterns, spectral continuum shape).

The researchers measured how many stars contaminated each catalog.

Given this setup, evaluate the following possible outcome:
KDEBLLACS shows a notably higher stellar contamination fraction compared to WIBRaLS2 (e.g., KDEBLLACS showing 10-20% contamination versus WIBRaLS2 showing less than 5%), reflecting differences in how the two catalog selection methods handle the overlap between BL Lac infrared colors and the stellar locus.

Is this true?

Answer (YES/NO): NO